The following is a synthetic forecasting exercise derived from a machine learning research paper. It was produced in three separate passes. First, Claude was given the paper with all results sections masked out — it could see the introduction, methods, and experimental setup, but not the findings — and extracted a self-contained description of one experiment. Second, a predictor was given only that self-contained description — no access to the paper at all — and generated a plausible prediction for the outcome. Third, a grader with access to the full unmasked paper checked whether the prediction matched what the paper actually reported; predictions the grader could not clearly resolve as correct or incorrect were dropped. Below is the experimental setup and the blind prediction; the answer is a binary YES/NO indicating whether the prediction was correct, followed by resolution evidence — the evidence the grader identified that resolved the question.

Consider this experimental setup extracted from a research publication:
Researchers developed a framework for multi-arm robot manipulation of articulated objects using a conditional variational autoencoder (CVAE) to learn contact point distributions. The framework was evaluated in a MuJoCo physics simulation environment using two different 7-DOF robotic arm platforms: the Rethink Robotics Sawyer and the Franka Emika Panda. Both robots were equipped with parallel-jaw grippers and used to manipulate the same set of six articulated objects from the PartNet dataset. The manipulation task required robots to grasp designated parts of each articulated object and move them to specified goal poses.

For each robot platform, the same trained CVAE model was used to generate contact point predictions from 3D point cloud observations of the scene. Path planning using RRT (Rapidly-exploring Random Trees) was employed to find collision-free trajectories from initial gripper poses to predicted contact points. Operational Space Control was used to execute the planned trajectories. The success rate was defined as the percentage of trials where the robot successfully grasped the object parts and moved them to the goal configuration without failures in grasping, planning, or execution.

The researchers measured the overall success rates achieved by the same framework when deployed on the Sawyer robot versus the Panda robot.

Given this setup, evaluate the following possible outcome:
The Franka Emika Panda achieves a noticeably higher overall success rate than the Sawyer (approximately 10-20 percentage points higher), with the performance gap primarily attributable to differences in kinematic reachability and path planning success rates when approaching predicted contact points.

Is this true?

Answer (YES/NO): NO